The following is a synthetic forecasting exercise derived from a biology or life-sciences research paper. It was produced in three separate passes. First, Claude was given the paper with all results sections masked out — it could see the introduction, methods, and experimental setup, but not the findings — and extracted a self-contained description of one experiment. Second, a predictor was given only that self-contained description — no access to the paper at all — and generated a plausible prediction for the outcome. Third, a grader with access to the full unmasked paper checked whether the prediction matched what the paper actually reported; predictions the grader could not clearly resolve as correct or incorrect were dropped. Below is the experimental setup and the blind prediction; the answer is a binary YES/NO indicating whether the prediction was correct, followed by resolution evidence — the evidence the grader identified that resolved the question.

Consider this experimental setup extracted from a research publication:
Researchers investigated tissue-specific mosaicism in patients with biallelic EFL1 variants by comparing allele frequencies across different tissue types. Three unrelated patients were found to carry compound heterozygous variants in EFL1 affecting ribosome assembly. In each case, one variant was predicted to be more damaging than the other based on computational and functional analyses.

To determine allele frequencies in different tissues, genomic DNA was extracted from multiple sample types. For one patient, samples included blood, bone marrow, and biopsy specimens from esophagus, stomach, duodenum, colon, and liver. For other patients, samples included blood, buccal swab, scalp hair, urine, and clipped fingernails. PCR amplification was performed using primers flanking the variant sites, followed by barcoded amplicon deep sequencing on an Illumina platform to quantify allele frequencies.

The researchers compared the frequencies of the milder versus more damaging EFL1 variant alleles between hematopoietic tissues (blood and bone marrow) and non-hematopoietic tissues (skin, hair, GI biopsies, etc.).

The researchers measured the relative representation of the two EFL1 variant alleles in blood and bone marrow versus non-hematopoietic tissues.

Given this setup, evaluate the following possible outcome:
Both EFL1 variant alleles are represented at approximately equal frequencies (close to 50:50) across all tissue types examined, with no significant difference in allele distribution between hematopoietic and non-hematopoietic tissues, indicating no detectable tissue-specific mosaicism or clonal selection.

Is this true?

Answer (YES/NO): NO